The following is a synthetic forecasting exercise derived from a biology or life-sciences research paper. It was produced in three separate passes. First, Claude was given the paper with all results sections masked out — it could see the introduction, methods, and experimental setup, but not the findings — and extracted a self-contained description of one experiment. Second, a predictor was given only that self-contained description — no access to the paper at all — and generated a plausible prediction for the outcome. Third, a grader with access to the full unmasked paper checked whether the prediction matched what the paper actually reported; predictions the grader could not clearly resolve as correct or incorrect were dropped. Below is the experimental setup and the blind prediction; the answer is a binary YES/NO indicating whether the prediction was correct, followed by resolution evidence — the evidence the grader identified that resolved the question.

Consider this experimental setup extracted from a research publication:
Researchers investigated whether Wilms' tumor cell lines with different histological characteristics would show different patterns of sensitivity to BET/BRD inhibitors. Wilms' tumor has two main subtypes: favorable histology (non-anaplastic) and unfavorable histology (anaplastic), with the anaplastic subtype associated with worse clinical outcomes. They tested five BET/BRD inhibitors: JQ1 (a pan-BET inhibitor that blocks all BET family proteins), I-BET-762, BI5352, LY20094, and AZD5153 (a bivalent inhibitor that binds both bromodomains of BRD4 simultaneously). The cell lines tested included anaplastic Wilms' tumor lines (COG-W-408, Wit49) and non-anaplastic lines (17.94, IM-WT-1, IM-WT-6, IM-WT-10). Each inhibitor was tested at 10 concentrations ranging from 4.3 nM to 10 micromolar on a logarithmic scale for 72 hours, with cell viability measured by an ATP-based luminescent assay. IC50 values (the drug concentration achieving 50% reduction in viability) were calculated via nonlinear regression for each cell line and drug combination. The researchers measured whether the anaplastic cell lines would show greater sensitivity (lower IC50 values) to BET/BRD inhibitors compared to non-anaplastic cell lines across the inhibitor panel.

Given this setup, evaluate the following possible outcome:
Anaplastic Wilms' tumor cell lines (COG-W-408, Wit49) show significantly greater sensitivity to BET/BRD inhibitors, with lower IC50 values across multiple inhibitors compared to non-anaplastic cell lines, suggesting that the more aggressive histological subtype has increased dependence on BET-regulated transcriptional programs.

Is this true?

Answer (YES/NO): YES